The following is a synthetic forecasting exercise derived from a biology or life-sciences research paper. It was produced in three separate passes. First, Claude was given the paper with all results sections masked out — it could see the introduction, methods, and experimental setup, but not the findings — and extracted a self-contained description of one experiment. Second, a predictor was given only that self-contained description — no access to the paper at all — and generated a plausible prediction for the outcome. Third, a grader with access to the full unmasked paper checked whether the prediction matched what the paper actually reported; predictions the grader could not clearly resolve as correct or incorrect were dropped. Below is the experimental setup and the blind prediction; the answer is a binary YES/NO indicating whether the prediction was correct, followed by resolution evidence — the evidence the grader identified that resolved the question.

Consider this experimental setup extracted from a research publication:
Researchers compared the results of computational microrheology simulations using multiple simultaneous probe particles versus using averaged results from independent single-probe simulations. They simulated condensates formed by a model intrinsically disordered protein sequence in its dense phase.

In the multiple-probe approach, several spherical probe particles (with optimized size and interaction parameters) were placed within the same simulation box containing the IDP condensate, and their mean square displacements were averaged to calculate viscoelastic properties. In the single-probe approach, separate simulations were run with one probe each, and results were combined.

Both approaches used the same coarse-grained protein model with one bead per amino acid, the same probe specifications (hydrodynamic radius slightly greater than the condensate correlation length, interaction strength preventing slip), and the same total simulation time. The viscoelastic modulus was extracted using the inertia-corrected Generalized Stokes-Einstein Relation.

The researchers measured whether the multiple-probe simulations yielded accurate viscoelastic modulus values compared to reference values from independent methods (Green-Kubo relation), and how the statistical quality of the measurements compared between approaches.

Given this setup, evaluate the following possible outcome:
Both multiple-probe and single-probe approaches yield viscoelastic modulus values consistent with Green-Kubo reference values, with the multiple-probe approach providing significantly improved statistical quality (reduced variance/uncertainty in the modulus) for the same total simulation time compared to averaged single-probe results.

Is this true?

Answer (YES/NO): YES